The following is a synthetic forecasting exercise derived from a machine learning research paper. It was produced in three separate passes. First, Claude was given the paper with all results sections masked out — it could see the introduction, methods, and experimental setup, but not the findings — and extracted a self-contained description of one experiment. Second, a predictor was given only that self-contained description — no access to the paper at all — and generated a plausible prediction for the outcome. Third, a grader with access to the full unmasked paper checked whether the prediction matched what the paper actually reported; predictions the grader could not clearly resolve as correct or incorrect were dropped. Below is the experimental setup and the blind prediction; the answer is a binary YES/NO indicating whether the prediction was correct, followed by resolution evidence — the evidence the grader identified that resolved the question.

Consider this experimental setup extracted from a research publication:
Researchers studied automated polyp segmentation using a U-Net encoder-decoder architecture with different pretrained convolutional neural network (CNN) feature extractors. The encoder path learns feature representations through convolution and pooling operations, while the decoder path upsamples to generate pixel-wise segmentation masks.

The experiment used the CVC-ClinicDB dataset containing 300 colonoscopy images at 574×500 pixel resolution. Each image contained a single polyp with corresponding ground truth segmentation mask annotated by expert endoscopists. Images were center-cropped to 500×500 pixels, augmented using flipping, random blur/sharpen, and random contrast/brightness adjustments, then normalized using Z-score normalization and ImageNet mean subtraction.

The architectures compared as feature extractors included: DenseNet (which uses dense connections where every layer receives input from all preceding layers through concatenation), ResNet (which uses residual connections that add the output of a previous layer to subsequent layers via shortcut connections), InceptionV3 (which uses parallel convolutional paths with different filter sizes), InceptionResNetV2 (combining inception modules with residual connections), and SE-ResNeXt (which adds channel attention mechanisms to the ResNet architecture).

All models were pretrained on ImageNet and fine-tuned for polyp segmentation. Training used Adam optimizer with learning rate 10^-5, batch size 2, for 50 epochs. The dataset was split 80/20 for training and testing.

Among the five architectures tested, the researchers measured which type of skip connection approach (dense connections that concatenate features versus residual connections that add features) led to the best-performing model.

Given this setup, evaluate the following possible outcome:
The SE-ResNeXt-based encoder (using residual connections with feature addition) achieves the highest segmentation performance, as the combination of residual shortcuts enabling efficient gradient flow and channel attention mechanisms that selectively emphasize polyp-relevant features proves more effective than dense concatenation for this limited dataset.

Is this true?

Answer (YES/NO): NO